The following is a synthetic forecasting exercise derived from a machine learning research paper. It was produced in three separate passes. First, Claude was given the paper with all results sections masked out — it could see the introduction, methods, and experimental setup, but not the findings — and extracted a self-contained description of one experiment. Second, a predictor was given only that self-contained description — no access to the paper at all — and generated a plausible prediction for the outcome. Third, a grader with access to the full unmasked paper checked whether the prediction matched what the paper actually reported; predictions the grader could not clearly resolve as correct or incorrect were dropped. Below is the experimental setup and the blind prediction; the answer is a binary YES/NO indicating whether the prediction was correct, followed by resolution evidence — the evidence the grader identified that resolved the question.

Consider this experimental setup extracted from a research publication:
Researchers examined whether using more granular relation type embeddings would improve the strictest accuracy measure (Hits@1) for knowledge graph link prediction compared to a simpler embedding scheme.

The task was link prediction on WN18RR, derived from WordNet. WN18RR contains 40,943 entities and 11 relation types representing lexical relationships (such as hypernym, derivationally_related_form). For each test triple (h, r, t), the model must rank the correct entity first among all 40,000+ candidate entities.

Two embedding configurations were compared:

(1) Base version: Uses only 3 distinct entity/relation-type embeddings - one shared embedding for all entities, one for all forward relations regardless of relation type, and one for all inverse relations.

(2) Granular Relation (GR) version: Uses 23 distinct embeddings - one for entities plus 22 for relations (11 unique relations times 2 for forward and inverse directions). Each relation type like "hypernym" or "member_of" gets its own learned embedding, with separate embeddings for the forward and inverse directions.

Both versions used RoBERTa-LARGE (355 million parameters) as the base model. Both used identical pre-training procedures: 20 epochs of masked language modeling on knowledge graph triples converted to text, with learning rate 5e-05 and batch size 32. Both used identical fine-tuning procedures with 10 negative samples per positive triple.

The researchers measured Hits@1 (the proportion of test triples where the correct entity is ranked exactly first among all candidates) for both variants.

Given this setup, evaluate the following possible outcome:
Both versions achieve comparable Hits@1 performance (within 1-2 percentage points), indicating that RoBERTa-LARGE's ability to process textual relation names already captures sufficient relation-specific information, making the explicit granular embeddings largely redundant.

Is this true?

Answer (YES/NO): NO